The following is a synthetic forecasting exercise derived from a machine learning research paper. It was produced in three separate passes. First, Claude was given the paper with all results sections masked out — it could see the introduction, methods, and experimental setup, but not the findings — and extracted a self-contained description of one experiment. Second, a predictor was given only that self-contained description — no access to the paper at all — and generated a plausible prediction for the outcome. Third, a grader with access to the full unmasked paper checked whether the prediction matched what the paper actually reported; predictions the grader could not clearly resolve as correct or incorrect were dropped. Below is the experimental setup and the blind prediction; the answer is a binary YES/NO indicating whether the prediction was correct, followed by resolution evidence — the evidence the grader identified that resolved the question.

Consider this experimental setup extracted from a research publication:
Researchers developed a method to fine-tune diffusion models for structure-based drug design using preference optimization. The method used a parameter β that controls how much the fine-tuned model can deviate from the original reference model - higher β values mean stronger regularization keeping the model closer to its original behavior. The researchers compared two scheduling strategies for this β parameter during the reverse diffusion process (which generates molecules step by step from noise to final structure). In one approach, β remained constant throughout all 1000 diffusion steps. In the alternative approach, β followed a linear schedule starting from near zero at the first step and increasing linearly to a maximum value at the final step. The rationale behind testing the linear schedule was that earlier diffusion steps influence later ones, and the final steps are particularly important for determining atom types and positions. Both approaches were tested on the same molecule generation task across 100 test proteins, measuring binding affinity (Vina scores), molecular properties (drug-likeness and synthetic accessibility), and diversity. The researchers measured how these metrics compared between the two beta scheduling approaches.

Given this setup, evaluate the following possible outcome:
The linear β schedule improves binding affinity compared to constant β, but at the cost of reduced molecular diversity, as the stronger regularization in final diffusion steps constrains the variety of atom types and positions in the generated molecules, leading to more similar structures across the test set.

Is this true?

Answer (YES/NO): NO